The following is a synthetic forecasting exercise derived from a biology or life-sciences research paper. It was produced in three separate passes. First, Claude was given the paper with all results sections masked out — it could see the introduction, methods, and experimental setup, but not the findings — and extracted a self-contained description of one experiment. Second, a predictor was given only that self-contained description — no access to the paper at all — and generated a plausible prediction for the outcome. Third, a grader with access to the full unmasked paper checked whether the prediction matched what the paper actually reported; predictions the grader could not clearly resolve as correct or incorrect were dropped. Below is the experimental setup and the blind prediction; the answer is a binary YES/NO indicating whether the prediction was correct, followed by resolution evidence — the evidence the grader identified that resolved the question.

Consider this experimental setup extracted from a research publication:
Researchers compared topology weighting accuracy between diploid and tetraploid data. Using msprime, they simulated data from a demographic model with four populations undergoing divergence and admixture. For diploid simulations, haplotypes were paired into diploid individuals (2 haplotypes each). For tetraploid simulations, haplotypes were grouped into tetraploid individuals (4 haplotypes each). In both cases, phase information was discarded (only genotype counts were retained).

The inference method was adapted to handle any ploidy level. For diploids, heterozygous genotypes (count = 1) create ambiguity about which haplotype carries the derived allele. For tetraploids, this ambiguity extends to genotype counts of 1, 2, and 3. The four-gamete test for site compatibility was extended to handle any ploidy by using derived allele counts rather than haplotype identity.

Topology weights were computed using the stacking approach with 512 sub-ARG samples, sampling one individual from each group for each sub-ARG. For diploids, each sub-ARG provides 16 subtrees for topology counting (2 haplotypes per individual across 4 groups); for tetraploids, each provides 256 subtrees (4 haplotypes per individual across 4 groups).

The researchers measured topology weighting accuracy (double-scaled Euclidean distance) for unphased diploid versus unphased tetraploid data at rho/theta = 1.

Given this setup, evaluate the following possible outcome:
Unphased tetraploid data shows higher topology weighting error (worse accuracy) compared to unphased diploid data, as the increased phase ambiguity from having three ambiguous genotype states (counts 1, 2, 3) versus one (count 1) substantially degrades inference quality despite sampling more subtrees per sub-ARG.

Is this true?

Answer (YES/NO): NO